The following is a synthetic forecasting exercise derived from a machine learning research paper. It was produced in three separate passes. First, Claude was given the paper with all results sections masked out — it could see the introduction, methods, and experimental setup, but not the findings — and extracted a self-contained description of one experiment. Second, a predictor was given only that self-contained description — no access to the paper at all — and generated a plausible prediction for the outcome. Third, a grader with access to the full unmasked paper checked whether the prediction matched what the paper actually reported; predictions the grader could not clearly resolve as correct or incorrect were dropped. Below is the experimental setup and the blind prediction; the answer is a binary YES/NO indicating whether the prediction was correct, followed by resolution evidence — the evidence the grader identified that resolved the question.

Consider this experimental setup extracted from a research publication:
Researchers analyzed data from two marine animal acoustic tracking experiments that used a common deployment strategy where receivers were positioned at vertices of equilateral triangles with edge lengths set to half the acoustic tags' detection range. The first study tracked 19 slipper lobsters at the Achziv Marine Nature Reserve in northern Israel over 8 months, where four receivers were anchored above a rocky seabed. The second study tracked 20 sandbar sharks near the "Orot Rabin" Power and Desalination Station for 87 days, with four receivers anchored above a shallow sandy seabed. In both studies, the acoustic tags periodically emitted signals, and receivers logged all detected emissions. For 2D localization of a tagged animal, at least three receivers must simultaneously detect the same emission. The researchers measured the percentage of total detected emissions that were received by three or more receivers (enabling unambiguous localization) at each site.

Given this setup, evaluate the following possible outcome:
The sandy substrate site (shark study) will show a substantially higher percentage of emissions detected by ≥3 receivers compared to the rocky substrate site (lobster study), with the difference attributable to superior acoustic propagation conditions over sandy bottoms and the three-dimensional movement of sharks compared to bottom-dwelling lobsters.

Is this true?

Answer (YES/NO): NO